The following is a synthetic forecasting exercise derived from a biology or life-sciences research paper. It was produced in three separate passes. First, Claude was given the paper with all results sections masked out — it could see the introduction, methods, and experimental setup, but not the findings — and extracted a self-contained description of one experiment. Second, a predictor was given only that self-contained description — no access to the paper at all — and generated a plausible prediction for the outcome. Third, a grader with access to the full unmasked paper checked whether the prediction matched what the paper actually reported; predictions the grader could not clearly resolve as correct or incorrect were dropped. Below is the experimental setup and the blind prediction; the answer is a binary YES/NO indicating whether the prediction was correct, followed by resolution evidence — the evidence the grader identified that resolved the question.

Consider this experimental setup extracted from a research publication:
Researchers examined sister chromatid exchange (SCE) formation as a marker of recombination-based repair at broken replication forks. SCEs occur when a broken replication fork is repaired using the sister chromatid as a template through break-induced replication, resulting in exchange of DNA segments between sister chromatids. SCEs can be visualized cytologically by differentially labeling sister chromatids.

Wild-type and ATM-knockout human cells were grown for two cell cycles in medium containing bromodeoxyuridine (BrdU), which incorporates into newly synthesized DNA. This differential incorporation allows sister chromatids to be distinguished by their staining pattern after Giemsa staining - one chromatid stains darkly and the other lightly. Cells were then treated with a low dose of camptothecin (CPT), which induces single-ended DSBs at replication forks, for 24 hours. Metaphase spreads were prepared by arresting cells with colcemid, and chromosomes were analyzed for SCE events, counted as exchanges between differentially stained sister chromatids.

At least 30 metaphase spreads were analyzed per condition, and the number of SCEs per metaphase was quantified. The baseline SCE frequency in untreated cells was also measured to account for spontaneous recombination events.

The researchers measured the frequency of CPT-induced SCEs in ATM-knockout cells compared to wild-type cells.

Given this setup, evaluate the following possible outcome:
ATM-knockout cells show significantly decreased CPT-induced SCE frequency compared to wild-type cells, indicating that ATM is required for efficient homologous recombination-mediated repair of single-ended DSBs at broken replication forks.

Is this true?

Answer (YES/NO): NO